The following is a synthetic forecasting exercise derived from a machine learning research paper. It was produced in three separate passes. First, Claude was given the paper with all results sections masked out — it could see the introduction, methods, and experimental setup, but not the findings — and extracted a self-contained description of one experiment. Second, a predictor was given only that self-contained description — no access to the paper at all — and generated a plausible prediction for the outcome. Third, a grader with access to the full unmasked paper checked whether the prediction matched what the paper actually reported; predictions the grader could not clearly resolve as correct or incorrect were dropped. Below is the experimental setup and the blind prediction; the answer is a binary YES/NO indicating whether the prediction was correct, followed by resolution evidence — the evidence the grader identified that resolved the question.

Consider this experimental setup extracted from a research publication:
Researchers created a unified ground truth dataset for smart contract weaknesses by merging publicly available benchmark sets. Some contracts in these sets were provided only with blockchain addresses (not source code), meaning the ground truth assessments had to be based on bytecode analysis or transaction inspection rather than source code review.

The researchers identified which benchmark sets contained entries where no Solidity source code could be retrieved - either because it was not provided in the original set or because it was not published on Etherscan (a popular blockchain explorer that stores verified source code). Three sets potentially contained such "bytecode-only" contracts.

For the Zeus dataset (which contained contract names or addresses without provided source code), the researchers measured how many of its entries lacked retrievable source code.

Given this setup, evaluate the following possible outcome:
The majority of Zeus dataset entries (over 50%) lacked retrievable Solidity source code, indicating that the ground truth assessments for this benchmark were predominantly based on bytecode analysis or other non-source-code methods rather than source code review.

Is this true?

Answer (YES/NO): NO